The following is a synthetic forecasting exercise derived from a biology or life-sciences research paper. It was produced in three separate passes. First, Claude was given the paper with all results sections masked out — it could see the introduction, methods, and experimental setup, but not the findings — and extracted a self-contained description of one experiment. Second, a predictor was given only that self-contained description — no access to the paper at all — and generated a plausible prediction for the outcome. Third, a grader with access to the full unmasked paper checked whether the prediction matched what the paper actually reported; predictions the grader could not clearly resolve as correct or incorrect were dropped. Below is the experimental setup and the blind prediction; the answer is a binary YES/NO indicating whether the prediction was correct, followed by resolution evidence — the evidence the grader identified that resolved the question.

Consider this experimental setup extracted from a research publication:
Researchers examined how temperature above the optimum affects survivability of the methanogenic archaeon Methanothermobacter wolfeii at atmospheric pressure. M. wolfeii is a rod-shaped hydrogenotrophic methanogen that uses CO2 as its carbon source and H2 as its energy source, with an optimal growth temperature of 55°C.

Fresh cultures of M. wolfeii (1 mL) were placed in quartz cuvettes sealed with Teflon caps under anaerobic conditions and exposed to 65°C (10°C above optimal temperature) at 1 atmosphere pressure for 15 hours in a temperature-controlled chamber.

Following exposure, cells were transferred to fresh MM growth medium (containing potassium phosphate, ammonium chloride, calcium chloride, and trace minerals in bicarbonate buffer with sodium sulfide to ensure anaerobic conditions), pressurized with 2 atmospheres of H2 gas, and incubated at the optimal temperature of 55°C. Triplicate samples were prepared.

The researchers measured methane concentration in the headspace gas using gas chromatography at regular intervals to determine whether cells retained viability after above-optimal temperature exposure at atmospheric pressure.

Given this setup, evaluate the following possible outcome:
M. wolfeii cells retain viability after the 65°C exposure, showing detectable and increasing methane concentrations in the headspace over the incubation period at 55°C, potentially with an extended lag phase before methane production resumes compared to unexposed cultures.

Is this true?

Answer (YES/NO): YES